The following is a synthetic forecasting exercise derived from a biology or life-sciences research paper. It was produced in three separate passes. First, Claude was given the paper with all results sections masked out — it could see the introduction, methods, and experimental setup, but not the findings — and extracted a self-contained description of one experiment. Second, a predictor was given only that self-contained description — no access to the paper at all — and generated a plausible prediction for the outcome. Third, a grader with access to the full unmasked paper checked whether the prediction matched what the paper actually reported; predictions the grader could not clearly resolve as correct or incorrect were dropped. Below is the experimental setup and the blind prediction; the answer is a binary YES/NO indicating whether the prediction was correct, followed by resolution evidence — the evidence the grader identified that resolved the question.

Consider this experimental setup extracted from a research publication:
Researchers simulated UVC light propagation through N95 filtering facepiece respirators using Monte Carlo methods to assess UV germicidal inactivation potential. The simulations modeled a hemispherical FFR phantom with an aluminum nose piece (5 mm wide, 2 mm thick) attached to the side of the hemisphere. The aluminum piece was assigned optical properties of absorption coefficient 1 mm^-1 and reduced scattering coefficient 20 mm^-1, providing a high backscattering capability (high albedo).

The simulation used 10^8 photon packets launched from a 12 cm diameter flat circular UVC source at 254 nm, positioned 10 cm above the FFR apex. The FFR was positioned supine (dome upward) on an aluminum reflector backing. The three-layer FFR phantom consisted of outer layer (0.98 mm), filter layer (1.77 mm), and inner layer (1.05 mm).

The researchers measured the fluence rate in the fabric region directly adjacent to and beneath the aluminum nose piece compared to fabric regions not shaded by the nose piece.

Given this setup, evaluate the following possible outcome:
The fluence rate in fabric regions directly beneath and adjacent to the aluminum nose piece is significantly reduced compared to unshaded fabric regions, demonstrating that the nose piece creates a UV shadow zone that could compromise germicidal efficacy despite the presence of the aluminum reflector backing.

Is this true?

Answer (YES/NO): NO